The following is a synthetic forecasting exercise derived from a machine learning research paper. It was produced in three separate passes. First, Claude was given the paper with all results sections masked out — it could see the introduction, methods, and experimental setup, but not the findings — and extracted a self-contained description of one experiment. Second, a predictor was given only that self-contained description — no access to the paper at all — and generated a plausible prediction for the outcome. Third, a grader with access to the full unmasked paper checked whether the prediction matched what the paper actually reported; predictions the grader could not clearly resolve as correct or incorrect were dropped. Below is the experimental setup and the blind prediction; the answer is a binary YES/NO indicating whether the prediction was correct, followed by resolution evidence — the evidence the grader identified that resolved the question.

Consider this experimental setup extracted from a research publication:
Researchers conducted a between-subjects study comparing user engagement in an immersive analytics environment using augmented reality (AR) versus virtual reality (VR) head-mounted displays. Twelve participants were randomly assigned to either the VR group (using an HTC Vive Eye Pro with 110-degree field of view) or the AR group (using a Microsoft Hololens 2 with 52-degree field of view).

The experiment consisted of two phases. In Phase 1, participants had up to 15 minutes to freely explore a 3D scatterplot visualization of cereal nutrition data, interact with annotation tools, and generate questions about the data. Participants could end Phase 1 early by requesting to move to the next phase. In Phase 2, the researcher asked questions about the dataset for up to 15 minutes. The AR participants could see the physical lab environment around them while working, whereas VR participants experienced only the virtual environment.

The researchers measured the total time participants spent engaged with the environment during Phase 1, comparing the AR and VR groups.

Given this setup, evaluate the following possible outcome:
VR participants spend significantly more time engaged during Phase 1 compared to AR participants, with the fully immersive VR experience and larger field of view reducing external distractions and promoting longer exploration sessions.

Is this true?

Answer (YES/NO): NO